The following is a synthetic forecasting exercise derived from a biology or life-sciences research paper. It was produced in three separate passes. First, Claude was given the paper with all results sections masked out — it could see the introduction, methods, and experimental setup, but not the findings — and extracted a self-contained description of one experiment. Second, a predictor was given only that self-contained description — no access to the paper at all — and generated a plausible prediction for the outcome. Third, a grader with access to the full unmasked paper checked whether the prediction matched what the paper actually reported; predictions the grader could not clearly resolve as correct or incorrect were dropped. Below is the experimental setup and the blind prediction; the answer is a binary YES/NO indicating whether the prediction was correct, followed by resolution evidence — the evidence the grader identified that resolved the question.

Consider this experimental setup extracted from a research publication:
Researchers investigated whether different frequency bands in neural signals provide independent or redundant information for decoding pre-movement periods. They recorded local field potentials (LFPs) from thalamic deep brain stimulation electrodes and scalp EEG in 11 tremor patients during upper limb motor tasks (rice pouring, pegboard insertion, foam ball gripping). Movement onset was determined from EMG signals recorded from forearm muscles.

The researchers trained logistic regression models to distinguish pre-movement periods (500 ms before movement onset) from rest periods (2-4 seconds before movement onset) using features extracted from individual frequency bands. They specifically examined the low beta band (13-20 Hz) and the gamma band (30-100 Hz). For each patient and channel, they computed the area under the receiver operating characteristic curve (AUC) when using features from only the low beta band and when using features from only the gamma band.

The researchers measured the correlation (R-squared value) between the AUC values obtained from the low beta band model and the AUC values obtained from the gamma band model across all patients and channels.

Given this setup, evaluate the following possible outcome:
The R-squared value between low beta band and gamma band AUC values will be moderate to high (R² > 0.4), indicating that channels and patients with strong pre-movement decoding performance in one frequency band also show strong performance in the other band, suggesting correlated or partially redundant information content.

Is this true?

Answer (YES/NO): NO